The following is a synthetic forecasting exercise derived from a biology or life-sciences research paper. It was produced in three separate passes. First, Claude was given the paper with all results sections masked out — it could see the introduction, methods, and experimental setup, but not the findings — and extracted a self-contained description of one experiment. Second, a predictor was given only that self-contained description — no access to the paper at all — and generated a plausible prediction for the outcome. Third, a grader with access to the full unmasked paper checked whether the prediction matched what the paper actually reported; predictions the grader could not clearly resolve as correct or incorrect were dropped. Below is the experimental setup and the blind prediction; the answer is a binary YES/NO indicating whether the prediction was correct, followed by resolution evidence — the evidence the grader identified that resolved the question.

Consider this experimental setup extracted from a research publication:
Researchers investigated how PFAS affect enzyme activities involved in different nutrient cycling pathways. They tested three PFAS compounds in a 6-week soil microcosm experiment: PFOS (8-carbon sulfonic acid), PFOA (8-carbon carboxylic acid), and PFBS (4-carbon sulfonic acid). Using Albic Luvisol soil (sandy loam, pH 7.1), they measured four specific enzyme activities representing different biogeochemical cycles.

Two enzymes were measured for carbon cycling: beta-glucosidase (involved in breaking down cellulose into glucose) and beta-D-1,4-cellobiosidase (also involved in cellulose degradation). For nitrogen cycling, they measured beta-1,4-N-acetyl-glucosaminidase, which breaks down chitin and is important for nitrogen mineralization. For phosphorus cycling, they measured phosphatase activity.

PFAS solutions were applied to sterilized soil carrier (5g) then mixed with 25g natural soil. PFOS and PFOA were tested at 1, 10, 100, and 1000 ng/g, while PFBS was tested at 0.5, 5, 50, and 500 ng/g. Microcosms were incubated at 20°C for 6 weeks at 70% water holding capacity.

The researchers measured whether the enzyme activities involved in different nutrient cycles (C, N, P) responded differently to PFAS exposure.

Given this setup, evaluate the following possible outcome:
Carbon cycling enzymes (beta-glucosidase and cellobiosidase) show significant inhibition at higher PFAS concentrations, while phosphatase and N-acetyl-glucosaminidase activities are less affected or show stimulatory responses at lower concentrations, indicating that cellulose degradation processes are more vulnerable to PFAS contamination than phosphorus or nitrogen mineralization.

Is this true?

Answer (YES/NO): NO